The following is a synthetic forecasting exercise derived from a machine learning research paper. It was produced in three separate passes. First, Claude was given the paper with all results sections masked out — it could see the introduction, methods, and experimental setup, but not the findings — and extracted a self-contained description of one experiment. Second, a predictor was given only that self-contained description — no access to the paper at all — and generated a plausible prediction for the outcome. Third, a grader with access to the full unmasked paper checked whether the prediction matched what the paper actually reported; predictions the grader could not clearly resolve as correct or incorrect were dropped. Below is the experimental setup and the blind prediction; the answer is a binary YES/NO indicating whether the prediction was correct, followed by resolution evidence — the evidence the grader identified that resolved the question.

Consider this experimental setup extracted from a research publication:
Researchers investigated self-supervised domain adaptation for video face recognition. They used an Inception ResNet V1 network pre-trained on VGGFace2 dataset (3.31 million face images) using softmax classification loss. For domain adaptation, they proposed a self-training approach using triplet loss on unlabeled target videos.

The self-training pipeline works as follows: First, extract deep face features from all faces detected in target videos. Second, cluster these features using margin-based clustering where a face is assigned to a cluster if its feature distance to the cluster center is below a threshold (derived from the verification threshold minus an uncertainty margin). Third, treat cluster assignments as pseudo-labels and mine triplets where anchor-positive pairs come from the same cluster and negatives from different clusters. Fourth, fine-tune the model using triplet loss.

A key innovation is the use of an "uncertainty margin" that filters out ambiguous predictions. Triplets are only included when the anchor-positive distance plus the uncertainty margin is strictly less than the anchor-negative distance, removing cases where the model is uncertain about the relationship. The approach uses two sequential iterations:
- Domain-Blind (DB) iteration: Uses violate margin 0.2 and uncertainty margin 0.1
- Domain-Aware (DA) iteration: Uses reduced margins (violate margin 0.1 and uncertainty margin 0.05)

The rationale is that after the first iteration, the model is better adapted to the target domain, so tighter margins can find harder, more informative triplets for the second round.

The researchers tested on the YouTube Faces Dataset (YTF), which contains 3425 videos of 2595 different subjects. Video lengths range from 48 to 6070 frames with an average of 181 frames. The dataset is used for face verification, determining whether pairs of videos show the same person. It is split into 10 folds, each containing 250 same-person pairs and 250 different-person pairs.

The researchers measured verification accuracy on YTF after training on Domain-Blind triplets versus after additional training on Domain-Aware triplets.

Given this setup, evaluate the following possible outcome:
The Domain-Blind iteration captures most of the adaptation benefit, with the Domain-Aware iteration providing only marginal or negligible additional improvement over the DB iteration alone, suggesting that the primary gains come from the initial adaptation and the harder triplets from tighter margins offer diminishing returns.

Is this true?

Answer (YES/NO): NO